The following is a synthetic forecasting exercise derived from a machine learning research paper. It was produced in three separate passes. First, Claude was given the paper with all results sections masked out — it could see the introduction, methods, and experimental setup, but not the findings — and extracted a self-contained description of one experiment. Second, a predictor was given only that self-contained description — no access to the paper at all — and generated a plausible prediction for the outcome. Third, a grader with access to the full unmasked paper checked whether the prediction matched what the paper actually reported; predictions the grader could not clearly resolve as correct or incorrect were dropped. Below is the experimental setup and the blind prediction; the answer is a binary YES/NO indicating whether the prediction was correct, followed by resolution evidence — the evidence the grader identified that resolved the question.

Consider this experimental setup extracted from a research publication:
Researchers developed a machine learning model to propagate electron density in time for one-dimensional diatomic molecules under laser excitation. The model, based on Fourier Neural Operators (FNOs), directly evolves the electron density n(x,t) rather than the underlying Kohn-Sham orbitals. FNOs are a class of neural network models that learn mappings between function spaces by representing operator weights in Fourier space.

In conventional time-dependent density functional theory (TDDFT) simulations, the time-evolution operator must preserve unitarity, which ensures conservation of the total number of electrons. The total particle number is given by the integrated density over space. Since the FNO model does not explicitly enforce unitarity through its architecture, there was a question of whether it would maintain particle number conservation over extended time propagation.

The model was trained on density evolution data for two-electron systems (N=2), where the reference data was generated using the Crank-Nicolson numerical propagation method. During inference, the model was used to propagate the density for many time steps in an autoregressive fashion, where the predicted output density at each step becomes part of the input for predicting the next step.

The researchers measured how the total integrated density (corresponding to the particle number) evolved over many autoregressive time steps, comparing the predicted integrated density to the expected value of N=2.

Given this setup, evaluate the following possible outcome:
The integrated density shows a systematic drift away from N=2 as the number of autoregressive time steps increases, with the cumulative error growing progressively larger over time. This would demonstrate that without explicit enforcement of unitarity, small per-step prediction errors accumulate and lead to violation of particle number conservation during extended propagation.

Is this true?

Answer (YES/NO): NO